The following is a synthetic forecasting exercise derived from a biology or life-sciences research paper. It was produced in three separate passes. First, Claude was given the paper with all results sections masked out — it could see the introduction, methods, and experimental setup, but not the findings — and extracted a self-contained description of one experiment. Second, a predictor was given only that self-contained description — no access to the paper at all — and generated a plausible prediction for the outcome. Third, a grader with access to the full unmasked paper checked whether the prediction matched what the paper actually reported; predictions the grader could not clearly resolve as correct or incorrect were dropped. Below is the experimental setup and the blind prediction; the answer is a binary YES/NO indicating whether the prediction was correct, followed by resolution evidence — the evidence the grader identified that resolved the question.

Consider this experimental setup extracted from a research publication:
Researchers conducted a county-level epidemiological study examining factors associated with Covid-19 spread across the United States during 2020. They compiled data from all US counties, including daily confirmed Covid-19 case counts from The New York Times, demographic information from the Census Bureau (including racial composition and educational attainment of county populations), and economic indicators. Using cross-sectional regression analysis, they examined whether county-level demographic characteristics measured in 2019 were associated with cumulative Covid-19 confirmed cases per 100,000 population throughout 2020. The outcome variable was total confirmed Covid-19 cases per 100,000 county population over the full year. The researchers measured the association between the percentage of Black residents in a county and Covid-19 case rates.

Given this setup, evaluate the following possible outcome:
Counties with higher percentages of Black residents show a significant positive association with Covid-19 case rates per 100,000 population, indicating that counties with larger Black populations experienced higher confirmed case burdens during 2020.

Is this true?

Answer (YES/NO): YES